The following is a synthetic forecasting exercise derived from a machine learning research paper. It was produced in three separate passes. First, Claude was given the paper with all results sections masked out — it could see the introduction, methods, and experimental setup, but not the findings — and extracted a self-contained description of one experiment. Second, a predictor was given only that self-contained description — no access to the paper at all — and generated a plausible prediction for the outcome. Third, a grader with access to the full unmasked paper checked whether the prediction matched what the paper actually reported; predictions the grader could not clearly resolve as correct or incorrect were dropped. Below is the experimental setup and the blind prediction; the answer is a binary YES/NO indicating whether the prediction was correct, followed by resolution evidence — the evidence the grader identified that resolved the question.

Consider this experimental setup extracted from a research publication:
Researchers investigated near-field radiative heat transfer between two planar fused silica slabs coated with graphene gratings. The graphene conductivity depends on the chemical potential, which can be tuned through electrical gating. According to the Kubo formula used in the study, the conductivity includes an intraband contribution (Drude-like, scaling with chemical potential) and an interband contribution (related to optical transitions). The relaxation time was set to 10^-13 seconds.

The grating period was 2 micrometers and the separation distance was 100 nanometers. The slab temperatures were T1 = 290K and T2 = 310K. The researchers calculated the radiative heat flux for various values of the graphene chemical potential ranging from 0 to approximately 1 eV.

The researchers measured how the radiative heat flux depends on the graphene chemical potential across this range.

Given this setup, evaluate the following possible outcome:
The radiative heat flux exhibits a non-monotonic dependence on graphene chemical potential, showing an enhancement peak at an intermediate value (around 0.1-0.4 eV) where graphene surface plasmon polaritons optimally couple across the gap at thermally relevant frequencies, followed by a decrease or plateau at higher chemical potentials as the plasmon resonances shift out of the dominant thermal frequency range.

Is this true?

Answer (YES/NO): YES